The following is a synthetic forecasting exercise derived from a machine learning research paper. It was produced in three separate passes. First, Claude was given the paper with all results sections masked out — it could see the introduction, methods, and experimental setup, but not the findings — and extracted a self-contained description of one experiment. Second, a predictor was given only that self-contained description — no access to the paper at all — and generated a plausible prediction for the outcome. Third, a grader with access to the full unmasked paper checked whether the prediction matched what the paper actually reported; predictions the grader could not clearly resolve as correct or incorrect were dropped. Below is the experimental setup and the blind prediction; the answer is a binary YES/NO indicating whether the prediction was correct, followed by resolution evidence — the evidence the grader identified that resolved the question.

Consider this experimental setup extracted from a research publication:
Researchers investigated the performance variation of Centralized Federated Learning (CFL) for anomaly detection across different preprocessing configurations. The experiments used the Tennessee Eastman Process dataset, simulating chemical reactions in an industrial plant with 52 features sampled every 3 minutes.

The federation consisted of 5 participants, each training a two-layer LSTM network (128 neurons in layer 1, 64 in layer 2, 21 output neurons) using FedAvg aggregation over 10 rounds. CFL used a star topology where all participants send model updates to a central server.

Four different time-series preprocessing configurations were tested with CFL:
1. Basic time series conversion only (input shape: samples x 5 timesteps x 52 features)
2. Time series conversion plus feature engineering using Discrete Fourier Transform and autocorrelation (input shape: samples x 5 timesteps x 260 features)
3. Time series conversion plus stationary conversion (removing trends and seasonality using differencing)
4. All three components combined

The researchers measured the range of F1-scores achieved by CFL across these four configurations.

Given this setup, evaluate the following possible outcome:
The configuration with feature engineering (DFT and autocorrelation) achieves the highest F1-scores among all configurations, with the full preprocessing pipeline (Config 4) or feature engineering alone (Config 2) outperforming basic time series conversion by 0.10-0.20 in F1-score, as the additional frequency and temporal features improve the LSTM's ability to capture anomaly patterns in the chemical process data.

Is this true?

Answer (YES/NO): NO